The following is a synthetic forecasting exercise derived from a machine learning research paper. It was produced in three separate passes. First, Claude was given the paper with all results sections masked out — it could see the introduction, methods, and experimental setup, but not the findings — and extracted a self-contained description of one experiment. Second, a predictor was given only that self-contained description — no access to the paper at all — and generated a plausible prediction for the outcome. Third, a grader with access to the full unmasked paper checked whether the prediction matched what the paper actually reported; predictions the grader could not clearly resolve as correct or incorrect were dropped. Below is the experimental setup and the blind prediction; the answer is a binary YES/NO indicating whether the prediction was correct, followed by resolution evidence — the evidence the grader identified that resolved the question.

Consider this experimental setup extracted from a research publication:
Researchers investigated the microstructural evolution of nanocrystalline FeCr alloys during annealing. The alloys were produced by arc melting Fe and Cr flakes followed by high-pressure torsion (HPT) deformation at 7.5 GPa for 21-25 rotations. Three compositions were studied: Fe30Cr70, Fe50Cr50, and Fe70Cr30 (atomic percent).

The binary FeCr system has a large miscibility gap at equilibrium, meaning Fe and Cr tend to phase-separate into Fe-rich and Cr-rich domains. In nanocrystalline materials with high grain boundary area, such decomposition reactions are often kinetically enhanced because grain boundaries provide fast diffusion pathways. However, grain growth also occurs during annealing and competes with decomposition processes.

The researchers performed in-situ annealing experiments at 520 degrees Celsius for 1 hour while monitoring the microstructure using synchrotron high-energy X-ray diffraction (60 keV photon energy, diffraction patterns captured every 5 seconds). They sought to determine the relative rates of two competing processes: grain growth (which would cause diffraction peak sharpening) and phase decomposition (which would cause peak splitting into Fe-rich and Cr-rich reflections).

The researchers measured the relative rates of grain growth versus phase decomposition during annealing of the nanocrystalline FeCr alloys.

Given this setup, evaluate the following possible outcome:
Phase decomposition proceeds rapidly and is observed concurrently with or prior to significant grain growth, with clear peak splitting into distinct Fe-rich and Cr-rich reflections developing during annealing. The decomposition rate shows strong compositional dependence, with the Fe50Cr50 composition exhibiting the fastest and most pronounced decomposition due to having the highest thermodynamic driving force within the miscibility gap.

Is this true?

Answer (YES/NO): NO